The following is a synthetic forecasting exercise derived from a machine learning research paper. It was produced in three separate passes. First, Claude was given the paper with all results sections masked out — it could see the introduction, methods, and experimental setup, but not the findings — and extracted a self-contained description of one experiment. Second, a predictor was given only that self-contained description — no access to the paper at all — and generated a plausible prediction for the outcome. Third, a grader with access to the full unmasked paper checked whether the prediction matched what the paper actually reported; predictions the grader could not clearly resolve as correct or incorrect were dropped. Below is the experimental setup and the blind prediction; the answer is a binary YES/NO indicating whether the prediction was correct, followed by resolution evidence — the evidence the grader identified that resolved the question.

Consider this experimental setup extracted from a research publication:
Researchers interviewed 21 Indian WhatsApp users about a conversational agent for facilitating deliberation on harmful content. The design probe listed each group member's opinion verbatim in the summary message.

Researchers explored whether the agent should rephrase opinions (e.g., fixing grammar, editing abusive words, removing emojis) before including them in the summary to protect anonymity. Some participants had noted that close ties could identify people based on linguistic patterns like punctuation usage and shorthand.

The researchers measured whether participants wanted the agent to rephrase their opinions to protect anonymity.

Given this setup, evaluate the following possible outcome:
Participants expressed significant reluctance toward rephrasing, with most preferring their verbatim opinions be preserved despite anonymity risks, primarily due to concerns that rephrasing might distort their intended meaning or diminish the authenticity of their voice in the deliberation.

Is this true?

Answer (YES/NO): NO